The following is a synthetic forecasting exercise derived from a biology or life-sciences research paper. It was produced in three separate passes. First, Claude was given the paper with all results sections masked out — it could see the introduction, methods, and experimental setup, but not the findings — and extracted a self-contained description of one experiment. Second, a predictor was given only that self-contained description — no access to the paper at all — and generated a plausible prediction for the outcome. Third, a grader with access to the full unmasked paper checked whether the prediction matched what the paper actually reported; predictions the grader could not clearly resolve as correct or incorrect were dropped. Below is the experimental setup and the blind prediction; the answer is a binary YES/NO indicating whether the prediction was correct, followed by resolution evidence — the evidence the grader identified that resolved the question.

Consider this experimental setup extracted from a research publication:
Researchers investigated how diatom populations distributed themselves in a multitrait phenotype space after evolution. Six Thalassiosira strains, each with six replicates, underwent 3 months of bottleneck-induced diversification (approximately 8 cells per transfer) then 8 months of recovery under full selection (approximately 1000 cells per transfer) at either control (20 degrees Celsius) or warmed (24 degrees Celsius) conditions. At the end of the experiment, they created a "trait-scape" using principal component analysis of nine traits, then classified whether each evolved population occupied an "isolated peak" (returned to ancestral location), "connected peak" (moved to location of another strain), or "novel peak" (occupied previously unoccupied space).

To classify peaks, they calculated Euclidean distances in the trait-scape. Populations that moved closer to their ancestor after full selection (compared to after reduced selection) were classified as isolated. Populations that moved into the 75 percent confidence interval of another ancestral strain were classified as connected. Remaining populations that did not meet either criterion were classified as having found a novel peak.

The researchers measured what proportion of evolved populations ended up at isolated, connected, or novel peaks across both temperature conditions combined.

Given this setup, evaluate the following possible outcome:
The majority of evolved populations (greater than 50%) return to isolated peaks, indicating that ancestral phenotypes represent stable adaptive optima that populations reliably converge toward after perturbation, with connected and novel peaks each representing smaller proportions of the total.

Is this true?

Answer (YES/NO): YES